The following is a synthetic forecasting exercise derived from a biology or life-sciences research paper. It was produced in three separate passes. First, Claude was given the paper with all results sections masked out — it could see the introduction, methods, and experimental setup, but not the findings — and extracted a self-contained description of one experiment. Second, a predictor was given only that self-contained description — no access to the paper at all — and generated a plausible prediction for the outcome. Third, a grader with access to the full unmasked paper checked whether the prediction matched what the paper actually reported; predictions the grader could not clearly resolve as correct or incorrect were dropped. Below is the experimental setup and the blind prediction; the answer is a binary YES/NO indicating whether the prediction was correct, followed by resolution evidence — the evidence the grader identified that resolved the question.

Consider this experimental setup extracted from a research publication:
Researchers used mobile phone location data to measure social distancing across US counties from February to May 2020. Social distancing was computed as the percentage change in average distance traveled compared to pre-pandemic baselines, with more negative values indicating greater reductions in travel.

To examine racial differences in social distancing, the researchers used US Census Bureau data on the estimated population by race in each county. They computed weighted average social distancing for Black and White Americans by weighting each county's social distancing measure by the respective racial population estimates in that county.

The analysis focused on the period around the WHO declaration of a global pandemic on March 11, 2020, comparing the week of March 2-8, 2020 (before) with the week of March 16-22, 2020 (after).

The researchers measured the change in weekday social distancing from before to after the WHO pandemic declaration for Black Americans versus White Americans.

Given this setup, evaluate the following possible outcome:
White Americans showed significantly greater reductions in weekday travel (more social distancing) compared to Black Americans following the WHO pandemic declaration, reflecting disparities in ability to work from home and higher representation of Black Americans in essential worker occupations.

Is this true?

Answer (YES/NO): NO